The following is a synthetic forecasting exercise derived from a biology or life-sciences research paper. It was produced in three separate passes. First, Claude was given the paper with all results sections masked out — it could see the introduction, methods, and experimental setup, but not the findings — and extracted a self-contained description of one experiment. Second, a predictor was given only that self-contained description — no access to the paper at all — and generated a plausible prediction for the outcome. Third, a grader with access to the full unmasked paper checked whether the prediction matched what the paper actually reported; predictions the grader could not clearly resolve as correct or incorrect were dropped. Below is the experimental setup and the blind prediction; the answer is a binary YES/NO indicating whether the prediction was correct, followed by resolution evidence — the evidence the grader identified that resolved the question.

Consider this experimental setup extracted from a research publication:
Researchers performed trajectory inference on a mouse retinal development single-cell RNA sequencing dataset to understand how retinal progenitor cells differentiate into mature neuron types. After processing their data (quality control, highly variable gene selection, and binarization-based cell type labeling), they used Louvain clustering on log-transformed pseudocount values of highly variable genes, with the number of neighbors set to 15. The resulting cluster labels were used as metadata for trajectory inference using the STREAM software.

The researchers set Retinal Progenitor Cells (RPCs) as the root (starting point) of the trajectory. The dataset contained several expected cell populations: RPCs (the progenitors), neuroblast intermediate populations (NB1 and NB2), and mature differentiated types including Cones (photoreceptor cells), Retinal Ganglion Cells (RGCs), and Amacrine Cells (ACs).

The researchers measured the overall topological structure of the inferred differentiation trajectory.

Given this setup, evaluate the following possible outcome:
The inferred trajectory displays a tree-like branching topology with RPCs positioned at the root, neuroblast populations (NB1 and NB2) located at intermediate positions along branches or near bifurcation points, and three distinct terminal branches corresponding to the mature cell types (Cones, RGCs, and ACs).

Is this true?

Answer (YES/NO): YES